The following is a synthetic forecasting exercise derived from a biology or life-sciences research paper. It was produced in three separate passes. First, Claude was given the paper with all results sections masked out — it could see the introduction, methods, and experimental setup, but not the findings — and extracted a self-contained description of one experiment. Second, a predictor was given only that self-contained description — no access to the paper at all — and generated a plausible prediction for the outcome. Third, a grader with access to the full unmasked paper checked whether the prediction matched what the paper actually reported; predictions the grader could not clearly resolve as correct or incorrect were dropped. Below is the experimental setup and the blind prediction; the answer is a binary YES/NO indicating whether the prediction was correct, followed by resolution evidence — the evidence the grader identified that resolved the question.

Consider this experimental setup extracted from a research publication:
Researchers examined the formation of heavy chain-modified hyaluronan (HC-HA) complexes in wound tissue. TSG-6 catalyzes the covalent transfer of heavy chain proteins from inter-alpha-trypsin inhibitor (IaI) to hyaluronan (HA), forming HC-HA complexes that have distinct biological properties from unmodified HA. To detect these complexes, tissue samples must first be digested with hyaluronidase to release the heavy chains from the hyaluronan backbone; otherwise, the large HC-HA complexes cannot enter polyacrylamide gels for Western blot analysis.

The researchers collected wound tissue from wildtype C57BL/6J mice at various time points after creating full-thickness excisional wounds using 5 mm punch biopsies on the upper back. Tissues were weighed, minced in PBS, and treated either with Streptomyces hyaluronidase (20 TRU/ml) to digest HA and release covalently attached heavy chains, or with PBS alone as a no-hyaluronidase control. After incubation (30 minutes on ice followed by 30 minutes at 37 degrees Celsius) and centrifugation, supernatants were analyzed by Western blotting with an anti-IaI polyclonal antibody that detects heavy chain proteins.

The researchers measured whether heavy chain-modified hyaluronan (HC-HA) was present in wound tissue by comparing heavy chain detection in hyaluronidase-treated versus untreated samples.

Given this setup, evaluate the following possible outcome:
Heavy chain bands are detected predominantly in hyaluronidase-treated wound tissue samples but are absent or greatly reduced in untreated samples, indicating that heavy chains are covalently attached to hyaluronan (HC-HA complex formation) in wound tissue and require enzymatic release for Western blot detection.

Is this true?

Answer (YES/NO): YES